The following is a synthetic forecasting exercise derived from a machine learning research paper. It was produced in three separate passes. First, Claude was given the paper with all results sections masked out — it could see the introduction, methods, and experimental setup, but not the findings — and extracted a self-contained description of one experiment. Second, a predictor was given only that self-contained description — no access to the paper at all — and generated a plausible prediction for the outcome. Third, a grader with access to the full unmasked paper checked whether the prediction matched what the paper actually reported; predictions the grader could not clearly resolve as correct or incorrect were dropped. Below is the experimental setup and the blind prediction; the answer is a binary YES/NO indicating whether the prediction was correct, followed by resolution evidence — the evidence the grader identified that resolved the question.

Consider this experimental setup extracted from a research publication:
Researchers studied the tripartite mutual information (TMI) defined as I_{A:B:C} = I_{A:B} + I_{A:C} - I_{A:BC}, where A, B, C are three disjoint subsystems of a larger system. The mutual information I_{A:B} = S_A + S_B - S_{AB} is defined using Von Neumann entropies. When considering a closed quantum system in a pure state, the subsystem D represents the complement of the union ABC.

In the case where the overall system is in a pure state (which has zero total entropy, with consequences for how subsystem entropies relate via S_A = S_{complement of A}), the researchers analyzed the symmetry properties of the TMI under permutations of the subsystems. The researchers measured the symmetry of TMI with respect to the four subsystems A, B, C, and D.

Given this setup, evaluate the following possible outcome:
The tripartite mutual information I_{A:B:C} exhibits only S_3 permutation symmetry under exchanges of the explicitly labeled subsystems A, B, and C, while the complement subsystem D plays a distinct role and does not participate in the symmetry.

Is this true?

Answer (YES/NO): NO